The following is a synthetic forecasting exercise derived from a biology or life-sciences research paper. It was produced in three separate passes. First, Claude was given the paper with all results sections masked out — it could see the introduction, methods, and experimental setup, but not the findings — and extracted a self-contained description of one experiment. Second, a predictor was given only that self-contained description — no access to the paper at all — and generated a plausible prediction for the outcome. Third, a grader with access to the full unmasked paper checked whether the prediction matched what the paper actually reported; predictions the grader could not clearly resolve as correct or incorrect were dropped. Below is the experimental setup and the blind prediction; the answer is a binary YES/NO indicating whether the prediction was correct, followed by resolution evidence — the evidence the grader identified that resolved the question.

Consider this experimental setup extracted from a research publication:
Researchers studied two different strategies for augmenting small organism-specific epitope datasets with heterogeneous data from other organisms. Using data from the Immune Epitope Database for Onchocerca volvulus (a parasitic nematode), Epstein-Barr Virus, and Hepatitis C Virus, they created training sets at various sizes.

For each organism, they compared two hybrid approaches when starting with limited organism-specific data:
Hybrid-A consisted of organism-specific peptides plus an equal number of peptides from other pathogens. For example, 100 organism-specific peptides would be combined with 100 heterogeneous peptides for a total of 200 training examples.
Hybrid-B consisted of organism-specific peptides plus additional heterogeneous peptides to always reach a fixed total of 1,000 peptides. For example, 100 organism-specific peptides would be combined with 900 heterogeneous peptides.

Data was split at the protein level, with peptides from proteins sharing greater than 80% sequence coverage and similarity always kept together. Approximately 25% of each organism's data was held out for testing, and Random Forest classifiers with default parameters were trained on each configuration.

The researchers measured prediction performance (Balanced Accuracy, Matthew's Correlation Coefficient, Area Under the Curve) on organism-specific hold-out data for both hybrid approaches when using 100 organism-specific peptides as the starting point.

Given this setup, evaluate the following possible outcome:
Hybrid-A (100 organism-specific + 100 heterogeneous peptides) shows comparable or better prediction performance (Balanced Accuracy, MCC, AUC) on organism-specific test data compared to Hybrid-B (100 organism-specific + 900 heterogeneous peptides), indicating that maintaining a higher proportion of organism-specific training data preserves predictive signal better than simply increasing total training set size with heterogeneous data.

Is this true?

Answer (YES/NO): YES